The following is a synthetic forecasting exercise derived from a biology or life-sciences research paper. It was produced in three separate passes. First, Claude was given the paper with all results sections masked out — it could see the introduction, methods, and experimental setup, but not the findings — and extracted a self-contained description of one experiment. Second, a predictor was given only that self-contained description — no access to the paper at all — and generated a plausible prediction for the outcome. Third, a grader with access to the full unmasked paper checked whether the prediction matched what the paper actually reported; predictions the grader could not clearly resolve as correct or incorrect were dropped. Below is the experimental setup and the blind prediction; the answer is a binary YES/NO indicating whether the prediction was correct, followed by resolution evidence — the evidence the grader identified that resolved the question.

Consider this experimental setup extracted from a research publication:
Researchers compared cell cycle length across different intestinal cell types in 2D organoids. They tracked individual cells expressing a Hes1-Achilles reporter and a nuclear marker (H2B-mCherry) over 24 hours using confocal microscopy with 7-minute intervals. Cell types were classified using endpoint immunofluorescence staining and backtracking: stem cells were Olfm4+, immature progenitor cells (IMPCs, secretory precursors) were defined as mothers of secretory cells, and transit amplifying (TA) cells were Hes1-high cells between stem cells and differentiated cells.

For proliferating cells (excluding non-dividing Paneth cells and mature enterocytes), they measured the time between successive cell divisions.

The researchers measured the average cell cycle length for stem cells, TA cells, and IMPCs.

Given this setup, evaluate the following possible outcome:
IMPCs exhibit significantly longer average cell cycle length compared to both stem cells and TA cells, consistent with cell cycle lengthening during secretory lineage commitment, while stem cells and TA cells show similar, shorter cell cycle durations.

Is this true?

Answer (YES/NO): YES